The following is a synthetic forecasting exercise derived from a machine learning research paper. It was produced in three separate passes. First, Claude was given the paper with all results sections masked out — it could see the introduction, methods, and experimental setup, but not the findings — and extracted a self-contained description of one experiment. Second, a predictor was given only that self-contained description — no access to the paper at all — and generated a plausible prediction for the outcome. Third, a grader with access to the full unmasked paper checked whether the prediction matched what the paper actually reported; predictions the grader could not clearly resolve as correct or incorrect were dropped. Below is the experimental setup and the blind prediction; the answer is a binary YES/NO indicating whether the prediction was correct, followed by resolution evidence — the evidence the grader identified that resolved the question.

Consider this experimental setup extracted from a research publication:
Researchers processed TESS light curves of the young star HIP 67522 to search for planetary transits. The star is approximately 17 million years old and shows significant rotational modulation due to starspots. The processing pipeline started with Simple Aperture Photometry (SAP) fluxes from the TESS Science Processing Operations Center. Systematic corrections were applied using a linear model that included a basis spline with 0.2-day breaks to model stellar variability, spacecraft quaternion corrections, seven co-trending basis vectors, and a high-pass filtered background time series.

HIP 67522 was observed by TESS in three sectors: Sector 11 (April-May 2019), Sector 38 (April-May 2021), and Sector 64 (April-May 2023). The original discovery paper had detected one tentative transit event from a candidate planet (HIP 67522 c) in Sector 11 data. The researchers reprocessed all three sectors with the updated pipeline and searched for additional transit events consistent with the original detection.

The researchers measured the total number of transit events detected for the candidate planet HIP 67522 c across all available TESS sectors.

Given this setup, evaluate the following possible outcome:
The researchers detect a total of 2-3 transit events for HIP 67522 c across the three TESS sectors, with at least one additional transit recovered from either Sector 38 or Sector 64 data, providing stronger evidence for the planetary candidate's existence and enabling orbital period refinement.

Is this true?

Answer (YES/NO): NO